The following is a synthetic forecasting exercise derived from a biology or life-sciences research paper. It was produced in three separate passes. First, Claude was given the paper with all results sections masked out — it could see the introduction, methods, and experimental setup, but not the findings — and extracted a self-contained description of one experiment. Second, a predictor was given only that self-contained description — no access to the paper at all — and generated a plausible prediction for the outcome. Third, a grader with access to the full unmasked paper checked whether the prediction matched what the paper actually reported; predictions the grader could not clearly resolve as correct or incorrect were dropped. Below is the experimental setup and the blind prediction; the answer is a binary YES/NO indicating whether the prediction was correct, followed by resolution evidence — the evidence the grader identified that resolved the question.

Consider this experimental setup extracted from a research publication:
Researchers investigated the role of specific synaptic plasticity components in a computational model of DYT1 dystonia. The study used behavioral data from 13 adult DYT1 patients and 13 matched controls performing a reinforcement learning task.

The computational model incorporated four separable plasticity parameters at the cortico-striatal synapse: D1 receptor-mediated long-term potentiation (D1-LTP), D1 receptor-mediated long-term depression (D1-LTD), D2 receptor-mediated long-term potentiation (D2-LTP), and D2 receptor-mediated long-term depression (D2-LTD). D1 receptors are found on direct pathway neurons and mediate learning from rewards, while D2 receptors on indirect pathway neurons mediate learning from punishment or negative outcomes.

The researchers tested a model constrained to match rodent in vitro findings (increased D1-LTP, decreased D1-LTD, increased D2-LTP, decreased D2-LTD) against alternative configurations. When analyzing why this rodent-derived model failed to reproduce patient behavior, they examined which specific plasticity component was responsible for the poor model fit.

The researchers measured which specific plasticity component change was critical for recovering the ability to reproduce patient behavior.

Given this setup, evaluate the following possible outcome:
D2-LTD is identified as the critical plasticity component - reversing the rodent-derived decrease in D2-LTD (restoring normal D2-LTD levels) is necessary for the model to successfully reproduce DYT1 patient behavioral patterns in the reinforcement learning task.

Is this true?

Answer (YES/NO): NO